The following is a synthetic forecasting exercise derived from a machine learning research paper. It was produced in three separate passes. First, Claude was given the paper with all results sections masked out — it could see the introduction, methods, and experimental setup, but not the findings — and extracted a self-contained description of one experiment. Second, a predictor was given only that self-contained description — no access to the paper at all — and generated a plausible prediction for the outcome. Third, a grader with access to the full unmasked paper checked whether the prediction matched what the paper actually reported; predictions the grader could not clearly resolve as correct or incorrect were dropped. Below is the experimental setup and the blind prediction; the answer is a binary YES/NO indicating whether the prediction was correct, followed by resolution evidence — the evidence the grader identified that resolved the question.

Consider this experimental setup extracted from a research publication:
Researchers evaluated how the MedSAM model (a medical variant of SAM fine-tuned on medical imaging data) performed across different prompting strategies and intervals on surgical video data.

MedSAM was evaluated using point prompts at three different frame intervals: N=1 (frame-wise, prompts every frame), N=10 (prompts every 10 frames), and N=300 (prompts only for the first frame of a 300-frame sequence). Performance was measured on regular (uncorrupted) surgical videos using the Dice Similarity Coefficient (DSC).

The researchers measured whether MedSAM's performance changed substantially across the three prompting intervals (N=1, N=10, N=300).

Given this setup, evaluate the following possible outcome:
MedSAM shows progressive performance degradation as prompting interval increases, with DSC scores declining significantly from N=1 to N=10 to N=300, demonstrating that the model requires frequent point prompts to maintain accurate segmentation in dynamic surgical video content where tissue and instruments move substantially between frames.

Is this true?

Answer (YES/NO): YES